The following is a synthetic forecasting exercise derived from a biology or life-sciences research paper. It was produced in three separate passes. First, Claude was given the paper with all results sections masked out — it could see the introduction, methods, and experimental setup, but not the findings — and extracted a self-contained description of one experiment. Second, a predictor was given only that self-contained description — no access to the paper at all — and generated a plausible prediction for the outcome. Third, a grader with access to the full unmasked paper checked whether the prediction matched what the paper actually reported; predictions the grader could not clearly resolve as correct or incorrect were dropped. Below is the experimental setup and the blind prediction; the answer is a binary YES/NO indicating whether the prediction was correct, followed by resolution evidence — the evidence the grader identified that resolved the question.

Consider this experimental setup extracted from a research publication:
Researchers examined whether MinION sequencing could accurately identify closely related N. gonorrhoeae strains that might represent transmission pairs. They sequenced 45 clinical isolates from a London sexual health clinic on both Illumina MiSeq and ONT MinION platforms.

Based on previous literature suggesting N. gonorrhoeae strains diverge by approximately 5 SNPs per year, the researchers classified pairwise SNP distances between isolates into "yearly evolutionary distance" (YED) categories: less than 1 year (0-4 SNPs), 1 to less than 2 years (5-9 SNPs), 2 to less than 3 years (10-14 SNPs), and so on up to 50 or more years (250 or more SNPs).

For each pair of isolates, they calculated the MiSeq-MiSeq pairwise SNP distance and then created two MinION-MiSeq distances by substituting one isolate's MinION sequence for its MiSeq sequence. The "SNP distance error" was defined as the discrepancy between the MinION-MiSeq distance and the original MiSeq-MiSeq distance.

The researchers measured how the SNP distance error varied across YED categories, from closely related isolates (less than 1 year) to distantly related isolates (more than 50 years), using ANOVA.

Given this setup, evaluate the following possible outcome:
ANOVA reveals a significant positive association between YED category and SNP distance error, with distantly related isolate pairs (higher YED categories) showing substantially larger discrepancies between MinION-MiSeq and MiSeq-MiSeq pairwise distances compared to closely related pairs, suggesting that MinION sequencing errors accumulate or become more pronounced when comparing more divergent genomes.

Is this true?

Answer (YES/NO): NO